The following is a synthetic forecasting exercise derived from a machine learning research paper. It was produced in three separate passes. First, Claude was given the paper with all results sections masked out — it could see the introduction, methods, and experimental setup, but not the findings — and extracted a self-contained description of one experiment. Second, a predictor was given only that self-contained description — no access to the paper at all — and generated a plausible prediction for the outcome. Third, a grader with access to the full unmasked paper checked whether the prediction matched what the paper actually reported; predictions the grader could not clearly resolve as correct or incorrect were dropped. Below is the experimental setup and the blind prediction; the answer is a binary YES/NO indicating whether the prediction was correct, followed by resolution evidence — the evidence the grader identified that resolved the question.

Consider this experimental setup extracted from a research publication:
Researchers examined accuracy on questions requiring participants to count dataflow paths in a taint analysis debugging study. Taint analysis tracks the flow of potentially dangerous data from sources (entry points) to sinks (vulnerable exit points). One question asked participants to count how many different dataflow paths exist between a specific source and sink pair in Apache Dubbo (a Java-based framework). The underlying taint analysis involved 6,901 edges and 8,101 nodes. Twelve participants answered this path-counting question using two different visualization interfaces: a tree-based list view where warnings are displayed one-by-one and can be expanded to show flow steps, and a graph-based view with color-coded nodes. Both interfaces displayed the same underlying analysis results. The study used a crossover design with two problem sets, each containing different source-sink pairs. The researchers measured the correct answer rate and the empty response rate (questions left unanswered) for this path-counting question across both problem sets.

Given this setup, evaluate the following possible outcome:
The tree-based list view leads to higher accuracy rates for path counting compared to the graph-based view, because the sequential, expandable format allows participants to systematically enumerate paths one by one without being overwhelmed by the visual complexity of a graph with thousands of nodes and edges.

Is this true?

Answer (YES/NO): NO